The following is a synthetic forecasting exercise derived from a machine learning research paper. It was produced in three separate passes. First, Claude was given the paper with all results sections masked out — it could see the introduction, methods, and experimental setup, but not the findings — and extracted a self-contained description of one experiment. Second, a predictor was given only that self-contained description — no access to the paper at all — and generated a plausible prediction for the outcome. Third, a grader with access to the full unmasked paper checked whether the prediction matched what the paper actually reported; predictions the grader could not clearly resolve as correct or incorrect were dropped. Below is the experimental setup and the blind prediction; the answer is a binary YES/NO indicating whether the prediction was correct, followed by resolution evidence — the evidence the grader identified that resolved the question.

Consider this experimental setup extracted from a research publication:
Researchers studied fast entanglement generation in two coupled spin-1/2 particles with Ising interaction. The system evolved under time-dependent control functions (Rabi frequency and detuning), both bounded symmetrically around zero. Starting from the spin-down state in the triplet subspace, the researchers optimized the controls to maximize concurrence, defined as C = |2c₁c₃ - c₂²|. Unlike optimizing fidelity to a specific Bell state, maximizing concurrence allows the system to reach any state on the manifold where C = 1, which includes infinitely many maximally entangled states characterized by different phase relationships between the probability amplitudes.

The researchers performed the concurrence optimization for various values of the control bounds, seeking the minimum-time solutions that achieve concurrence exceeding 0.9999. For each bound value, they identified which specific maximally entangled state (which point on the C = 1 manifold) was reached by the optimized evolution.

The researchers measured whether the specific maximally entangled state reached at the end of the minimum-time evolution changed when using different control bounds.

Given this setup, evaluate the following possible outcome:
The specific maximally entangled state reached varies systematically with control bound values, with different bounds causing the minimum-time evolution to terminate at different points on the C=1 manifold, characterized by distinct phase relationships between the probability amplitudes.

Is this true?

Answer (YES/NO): YES